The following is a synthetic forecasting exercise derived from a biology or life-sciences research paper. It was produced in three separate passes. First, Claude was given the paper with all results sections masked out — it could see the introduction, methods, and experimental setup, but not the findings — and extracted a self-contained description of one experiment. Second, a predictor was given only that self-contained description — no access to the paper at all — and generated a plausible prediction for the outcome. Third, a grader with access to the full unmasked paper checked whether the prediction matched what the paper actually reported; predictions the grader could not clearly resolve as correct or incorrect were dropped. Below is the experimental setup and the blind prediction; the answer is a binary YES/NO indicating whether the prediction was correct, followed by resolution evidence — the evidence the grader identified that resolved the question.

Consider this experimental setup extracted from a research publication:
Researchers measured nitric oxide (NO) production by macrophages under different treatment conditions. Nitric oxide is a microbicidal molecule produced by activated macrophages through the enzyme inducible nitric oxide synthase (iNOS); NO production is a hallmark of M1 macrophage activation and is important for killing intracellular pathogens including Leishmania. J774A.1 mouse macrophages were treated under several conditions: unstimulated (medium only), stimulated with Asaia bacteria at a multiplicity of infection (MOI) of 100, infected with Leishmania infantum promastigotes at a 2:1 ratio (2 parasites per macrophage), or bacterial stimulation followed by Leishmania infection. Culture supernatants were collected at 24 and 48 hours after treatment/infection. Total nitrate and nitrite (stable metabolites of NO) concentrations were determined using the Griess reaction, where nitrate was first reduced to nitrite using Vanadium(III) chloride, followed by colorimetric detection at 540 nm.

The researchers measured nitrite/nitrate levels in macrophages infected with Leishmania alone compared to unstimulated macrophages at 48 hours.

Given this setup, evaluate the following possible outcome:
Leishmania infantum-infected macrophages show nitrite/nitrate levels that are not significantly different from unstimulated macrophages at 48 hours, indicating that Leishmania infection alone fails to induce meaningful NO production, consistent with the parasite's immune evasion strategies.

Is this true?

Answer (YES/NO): YES